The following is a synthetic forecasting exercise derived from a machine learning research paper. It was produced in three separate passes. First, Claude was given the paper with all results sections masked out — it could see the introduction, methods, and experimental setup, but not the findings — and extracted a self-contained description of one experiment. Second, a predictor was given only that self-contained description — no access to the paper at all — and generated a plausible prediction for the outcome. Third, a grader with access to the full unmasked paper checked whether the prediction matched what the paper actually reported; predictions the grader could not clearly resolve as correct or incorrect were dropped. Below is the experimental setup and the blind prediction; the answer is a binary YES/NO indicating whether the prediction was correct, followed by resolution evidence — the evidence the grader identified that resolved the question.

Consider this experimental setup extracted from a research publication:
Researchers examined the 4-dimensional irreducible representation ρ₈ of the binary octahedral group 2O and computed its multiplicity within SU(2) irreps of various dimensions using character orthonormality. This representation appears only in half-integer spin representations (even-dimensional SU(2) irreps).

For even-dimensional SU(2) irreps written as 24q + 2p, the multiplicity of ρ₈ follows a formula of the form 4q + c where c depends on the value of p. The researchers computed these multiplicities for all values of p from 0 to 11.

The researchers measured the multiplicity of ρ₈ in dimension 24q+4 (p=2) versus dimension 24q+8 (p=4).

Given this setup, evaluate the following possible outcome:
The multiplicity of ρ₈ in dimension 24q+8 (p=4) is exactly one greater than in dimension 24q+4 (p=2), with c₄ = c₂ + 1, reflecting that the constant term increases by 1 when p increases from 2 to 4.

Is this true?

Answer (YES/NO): NO